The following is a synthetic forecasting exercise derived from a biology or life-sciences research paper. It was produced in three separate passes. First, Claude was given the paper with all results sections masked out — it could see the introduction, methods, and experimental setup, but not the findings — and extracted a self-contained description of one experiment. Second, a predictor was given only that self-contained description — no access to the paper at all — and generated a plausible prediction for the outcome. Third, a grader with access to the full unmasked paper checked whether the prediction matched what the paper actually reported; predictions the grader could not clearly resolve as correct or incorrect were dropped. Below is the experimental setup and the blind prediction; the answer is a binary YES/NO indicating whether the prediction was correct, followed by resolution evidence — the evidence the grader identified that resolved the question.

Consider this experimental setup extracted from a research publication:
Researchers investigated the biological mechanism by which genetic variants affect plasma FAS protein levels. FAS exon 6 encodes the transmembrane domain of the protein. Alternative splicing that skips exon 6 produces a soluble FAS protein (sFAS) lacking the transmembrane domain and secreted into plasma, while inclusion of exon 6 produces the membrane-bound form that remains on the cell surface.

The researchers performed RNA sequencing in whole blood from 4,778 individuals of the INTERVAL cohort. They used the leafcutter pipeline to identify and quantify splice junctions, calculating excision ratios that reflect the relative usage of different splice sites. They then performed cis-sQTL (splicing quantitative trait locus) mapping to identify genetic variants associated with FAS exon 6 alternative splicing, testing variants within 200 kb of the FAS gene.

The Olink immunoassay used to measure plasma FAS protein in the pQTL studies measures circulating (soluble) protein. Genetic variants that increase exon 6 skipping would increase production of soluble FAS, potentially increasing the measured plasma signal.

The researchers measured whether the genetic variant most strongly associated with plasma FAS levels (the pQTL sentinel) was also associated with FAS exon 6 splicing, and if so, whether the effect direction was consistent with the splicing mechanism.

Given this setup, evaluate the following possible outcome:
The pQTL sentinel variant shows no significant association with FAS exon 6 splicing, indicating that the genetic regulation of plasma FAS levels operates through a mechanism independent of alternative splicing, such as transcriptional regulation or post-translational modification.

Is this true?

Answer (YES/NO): NO